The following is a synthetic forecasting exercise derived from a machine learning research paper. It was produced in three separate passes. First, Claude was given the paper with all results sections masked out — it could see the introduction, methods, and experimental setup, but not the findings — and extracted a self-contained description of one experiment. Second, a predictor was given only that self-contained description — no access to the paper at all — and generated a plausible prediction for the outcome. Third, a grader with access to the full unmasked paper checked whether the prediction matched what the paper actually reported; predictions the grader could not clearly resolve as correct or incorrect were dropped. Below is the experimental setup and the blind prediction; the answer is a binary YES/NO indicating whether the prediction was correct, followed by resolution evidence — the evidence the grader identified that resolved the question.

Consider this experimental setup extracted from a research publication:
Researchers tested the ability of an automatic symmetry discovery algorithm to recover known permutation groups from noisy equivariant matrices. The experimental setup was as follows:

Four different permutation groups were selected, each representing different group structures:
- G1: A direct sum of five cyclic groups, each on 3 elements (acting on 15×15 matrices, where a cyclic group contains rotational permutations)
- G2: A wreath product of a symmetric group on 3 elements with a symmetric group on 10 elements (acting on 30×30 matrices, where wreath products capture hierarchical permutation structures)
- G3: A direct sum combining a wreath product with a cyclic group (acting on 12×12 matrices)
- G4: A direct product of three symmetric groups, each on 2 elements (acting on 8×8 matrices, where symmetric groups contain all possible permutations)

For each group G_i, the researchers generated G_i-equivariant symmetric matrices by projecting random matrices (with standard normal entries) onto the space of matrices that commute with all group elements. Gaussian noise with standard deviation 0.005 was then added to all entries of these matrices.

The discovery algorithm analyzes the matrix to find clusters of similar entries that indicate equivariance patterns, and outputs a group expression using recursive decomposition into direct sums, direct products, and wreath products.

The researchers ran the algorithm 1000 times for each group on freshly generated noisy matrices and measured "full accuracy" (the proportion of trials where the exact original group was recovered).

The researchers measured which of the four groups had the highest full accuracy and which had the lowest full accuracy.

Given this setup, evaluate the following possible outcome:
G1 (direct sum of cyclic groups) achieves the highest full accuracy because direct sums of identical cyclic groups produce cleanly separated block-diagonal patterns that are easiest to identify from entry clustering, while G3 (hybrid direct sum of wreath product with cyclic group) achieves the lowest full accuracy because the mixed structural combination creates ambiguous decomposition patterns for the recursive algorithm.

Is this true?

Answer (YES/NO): NO